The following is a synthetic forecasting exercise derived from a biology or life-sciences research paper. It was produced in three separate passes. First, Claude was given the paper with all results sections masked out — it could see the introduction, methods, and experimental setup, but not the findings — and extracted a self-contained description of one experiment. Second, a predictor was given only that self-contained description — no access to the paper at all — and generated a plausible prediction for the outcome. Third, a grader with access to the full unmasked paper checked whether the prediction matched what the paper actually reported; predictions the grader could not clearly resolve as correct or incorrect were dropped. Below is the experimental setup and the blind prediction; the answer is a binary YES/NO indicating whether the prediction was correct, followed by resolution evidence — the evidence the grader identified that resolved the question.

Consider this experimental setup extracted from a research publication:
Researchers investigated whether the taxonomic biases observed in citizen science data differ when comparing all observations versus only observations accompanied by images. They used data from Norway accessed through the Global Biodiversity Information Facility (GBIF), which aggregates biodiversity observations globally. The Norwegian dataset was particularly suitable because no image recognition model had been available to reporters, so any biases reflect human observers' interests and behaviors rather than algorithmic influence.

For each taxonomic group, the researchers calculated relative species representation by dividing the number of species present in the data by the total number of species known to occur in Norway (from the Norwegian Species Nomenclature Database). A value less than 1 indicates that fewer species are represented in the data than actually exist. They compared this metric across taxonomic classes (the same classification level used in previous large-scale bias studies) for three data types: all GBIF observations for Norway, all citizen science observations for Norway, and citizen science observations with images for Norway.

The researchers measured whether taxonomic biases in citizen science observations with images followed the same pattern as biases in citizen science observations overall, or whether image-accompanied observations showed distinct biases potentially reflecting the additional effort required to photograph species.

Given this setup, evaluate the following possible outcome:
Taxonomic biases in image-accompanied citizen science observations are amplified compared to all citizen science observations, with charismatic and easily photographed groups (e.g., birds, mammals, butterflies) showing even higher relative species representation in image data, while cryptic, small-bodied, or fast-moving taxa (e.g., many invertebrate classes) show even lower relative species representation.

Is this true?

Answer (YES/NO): NO